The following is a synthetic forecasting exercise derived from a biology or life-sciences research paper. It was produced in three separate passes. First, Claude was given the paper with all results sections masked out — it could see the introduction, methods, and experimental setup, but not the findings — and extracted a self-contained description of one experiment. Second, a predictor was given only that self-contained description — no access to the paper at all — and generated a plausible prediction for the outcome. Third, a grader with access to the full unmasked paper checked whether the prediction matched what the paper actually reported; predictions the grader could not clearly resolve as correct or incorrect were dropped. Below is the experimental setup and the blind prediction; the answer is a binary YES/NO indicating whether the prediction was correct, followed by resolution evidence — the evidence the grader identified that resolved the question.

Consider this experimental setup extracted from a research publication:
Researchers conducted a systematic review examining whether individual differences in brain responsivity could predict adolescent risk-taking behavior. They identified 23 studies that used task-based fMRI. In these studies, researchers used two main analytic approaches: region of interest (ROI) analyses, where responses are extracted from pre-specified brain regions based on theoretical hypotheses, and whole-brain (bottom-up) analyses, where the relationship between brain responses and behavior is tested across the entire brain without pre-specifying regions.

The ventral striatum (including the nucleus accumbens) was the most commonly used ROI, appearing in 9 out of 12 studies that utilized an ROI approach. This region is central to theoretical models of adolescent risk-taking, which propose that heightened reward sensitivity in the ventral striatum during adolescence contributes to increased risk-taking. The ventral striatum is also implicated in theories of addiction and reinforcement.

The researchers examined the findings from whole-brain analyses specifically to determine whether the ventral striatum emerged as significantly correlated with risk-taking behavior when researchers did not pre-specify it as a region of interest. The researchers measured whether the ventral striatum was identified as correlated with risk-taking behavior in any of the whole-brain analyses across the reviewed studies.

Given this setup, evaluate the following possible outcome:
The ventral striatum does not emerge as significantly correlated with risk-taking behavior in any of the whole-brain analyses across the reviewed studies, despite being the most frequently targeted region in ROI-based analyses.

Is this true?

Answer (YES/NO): YES